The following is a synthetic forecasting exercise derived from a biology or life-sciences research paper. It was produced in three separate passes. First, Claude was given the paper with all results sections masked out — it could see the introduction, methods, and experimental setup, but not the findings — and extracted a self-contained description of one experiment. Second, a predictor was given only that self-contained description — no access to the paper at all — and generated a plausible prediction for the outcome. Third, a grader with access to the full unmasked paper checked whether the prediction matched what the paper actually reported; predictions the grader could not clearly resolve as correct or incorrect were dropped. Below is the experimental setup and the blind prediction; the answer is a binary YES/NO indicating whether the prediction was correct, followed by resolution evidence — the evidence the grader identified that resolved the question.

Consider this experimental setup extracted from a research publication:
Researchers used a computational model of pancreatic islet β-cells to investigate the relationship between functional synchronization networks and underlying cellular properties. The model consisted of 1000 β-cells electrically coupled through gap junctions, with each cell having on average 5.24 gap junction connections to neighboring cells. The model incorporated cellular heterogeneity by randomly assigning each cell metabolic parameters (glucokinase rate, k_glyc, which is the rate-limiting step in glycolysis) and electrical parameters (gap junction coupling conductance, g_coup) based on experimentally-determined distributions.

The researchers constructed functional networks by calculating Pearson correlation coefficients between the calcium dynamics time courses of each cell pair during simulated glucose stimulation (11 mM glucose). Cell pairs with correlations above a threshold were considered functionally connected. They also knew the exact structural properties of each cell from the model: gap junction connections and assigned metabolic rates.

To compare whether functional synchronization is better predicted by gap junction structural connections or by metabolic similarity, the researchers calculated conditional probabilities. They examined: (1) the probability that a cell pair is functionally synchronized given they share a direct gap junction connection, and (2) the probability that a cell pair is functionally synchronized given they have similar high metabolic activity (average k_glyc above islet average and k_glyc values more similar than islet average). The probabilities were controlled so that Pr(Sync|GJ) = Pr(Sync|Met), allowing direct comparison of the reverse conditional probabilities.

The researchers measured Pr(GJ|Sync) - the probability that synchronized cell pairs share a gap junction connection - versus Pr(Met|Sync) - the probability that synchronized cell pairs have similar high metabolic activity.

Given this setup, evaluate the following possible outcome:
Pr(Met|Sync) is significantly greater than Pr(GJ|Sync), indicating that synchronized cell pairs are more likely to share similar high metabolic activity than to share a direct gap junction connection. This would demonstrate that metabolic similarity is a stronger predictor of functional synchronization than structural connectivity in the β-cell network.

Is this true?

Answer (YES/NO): YES